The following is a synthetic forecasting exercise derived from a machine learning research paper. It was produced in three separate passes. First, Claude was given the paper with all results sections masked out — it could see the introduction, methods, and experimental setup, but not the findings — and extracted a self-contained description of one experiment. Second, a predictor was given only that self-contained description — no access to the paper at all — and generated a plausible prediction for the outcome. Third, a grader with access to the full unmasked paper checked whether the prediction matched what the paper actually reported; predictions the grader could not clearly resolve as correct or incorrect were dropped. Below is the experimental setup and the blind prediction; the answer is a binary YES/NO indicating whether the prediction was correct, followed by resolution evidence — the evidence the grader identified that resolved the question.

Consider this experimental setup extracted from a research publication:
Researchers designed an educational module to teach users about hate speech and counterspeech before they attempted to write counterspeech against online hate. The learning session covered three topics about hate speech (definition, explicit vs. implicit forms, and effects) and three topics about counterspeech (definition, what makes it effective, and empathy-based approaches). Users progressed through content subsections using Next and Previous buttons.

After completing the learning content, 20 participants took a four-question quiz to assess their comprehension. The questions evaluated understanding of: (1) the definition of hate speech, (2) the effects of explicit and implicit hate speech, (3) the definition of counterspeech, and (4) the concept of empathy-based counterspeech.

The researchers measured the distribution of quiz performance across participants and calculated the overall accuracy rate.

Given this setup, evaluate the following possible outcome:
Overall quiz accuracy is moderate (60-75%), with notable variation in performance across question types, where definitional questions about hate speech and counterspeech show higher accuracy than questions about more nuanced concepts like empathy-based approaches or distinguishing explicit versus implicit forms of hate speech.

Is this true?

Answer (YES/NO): NO